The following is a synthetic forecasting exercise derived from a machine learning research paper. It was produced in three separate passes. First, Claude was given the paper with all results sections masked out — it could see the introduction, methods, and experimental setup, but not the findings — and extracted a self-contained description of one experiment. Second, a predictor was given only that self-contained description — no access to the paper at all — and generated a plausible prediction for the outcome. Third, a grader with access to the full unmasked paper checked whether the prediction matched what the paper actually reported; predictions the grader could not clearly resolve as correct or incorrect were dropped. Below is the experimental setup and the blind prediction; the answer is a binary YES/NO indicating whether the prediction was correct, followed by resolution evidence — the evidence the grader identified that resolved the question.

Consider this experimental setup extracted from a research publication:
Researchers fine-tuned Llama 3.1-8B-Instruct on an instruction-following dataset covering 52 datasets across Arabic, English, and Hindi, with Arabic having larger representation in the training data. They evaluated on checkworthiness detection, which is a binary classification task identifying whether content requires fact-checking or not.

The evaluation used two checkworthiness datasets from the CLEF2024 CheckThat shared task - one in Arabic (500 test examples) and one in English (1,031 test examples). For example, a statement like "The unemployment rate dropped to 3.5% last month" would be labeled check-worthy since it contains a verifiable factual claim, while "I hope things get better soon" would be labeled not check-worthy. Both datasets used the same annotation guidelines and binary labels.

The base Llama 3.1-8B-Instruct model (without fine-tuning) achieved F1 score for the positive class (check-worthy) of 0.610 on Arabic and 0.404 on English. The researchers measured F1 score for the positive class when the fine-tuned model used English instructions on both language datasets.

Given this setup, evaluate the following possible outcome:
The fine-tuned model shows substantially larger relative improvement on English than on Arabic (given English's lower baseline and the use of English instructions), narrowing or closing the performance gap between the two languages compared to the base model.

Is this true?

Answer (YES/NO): NO